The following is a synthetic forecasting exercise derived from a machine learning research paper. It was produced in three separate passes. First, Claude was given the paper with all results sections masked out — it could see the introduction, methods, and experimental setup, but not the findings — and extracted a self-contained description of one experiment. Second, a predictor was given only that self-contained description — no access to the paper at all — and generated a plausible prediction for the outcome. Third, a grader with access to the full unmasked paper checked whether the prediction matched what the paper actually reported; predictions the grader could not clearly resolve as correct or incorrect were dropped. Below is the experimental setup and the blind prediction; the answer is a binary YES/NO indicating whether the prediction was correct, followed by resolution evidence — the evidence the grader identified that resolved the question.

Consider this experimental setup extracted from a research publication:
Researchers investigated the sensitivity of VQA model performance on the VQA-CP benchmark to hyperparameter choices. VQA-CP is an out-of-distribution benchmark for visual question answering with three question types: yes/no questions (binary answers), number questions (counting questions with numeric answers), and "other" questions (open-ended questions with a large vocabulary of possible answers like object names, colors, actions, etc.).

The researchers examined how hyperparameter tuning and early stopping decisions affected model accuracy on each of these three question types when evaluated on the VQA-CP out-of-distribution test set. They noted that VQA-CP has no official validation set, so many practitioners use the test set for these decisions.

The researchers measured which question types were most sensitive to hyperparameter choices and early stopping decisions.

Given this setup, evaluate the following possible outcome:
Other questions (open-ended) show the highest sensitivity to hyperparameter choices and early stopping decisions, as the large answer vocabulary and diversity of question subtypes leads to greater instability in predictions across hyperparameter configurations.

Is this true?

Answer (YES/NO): NO